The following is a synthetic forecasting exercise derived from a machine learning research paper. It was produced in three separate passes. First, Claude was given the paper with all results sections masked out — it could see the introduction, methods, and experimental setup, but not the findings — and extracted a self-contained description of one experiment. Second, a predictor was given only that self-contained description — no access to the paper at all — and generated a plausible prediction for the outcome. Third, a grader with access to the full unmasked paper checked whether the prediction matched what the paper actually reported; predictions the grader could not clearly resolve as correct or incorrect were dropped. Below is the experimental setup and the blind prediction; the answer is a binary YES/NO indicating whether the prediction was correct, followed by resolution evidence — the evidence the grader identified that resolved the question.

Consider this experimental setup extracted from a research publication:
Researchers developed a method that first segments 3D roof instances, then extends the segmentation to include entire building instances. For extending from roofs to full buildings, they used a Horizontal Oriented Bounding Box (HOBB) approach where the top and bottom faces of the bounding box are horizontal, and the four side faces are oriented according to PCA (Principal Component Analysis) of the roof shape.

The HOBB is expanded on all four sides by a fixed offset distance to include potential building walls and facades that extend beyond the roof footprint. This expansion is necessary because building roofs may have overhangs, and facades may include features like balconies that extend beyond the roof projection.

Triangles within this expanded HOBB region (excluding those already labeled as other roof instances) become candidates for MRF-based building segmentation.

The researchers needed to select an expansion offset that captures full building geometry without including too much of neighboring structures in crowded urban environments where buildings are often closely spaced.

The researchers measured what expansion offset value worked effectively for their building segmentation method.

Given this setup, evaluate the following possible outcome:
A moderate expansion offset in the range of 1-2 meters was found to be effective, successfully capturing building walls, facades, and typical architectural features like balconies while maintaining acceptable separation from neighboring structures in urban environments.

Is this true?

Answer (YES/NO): NO